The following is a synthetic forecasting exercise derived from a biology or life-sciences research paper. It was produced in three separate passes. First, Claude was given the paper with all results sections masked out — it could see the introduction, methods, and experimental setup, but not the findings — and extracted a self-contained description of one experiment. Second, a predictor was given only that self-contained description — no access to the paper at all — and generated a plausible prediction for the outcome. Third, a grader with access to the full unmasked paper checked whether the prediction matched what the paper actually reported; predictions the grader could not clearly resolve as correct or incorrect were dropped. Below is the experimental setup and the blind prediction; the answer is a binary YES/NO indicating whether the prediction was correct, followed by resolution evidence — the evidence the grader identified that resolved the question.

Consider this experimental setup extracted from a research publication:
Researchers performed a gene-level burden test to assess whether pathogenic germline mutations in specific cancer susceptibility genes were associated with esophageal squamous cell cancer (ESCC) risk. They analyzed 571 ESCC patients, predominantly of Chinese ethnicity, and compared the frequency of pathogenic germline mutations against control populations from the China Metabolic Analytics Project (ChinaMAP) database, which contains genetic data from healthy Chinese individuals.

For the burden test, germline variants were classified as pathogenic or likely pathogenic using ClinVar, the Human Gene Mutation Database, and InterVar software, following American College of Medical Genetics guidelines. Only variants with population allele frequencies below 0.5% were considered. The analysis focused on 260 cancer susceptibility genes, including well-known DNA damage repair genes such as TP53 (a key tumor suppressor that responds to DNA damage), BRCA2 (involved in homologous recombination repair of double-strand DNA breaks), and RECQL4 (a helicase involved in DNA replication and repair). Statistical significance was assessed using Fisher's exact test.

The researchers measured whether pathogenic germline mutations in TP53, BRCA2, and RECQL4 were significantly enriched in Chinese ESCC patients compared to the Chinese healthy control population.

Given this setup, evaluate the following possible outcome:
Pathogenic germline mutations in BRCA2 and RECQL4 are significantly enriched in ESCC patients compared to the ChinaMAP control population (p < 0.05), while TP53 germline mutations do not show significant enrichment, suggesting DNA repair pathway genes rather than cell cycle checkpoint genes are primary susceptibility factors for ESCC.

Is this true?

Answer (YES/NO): NO